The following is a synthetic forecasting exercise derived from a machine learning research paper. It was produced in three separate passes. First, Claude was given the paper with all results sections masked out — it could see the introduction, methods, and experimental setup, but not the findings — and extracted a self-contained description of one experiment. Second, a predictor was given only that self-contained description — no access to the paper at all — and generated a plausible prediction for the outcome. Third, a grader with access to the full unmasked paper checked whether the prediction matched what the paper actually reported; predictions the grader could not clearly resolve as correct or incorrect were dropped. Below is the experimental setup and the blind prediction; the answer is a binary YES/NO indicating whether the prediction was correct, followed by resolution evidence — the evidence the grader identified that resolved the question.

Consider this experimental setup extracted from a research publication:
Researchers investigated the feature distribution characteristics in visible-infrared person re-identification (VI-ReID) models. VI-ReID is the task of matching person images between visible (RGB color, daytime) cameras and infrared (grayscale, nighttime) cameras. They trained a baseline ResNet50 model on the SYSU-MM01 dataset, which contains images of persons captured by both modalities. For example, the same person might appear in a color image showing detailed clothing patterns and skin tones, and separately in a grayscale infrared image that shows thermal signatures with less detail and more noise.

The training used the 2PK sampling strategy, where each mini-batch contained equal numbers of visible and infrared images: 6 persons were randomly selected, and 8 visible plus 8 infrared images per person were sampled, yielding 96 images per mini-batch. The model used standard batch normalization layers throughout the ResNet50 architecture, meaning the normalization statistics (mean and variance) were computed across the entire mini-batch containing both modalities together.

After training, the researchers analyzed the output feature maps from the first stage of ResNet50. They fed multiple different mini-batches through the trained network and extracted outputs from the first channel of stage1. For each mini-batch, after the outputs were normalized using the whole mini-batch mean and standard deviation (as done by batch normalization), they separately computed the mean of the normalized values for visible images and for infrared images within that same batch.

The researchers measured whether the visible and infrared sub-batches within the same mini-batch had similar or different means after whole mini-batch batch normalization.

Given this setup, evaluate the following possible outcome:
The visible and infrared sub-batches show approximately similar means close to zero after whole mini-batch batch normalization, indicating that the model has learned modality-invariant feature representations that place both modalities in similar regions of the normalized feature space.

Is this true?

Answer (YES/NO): NO